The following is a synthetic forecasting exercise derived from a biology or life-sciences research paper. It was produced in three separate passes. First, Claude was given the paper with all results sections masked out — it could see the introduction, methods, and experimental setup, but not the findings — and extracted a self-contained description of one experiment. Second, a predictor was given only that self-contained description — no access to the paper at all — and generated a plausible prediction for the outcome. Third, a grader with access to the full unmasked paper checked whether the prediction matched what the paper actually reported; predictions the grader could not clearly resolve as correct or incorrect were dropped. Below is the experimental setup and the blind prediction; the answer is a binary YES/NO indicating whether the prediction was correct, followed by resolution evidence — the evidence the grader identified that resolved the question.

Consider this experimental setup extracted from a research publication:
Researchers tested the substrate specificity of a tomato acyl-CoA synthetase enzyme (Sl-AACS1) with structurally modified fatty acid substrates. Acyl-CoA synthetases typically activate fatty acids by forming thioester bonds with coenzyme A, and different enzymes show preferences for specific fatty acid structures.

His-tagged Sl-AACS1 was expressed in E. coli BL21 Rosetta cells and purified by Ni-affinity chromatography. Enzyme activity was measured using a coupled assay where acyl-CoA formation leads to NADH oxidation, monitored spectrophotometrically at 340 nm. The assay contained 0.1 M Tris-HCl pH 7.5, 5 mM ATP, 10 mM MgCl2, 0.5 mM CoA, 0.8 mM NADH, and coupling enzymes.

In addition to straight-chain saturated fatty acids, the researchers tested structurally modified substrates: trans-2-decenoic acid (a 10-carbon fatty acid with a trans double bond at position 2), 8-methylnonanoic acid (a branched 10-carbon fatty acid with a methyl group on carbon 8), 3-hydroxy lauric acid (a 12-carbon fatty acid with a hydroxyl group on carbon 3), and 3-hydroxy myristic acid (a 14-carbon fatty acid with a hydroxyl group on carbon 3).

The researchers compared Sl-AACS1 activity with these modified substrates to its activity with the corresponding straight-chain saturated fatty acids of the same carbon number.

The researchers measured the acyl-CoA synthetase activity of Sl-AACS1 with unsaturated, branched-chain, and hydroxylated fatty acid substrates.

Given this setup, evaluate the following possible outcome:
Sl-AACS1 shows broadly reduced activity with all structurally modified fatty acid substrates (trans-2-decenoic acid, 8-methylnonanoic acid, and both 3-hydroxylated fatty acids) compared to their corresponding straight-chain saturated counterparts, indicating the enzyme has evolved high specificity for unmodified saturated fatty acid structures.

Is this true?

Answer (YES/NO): NO